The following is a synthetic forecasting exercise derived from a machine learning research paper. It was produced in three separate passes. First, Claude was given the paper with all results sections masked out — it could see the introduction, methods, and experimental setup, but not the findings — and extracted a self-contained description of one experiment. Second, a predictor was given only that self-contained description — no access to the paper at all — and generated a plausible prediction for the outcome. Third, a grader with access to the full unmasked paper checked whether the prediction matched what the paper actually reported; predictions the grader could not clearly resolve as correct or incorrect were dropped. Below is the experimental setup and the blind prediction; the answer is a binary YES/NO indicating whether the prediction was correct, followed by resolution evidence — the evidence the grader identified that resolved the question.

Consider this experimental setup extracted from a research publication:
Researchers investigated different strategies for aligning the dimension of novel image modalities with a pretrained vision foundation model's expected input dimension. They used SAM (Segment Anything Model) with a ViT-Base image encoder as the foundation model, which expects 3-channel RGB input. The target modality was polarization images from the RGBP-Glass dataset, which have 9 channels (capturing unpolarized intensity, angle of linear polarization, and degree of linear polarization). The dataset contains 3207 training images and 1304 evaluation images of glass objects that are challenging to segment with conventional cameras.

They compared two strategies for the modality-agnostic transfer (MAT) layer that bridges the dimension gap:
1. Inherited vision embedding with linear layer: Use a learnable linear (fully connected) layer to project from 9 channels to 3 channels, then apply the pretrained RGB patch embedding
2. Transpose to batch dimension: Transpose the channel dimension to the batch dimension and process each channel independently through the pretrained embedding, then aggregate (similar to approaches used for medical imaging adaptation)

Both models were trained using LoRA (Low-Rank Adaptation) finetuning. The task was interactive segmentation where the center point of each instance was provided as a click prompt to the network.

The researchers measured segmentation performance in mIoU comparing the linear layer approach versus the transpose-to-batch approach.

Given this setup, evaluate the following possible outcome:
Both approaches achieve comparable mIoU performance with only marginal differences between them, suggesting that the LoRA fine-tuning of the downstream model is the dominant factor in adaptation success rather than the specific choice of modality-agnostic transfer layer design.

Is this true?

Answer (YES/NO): NO